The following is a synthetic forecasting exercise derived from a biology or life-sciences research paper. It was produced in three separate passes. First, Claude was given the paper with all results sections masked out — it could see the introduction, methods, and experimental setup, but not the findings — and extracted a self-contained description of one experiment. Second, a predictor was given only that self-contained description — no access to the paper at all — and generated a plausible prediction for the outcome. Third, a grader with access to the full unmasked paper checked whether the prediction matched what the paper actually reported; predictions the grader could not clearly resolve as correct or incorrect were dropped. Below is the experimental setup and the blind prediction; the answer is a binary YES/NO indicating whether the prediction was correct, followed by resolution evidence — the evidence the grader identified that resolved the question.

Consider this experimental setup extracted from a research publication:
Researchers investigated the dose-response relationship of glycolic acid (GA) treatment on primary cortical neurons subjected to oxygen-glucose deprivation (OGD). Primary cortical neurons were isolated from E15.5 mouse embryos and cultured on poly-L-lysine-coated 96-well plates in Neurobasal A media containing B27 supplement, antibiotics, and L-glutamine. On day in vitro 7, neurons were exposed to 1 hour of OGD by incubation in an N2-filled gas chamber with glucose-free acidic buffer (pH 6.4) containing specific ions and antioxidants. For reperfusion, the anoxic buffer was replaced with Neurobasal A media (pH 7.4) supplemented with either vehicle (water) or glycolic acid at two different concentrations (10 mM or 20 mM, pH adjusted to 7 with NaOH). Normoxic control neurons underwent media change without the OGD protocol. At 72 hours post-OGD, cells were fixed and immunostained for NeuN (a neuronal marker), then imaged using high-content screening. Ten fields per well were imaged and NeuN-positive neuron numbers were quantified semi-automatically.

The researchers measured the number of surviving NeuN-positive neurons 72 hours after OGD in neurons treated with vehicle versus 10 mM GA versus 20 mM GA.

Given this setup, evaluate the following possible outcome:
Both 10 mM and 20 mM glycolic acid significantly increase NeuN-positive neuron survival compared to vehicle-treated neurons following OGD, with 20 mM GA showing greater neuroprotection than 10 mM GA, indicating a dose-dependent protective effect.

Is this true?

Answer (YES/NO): NO